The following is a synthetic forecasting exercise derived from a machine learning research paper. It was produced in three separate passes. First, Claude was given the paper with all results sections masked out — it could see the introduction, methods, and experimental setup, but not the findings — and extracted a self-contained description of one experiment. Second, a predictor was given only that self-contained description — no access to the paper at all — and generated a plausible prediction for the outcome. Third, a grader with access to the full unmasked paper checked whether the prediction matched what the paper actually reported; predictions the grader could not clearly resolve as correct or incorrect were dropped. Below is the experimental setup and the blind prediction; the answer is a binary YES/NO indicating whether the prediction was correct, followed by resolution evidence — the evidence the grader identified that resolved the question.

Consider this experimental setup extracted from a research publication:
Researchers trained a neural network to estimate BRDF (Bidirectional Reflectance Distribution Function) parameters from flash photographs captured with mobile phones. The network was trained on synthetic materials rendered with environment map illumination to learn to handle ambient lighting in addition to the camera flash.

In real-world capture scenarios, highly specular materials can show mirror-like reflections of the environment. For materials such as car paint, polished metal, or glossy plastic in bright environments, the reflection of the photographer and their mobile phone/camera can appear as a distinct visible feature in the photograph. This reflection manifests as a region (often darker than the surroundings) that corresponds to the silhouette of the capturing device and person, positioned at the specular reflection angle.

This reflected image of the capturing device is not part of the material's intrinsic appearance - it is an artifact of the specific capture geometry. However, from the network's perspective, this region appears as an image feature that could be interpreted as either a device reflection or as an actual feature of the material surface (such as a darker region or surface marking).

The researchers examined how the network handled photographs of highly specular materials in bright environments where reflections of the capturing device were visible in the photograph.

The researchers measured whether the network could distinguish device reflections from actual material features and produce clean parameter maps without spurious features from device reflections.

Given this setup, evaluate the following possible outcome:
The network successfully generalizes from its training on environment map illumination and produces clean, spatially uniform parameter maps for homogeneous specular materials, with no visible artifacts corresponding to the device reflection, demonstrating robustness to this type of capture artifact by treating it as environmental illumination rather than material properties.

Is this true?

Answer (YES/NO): NO